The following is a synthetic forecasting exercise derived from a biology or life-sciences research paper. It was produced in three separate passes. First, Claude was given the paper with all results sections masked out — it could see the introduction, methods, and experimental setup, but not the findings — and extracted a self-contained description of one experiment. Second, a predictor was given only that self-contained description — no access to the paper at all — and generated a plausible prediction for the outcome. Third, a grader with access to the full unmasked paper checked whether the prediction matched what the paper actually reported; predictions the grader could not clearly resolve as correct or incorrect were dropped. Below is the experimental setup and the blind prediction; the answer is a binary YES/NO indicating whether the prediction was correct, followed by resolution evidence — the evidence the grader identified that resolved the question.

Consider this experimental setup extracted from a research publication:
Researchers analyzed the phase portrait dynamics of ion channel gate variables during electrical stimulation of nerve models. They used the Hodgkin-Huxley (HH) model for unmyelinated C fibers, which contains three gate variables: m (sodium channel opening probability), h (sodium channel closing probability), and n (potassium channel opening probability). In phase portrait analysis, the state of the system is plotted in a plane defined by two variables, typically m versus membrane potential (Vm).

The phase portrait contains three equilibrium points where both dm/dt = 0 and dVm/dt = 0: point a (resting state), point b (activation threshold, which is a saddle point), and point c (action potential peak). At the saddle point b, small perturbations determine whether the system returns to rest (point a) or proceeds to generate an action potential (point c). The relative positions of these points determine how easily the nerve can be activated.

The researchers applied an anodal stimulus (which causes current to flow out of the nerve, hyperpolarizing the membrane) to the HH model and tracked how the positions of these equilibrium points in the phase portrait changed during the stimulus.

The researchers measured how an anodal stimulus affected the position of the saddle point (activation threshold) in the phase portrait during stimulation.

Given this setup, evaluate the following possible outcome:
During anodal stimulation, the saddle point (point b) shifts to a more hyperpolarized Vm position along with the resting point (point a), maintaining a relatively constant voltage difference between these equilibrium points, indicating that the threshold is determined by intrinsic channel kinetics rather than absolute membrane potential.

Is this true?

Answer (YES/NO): NO